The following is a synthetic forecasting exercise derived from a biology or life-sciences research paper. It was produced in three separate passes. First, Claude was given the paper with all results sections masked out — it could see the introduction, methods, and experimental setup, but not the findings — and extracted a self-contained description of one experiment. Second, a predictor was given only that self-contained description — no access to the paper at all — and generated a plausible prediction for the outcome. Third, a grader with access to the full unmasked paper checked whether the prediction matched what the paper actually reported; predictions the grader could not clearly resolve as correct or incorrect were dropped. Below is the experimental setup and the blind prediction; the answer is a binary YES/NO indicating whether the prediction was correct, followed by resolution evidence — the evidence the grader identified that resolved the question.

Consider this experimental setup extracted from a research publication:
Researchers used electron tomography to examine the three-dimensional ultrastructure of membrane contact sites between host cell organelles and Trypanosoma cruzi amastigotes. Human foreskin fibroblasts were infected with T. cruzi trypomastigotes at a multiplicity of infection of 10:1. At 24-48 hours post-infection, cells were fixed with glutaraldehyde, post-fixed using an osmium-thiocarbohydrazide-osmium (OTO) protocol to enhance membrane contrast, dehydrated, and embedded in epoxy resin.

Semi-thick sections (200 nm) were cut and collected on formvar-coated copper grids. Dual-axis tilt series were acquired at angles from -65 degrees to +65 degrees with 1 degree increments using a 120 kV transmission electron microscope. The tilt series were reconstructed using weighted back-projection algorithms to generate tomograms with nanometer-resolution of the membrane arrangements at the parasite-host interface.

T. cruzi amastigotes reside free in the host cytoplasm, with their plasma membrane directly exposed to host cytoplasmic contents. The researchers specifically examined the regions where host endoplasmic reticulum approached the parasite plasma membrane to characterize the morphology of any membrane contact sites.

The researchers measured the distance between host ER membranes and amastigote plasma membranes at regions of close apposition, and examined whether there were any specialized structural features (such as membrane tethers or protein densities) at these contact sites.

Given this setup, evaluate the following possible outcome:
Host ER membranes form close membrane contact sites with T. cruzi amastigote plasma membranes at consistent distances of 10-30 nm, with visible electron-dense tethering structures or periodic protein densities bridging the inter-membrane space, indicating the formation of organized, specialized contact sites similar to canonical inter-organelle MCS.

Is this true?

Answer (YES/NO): NO